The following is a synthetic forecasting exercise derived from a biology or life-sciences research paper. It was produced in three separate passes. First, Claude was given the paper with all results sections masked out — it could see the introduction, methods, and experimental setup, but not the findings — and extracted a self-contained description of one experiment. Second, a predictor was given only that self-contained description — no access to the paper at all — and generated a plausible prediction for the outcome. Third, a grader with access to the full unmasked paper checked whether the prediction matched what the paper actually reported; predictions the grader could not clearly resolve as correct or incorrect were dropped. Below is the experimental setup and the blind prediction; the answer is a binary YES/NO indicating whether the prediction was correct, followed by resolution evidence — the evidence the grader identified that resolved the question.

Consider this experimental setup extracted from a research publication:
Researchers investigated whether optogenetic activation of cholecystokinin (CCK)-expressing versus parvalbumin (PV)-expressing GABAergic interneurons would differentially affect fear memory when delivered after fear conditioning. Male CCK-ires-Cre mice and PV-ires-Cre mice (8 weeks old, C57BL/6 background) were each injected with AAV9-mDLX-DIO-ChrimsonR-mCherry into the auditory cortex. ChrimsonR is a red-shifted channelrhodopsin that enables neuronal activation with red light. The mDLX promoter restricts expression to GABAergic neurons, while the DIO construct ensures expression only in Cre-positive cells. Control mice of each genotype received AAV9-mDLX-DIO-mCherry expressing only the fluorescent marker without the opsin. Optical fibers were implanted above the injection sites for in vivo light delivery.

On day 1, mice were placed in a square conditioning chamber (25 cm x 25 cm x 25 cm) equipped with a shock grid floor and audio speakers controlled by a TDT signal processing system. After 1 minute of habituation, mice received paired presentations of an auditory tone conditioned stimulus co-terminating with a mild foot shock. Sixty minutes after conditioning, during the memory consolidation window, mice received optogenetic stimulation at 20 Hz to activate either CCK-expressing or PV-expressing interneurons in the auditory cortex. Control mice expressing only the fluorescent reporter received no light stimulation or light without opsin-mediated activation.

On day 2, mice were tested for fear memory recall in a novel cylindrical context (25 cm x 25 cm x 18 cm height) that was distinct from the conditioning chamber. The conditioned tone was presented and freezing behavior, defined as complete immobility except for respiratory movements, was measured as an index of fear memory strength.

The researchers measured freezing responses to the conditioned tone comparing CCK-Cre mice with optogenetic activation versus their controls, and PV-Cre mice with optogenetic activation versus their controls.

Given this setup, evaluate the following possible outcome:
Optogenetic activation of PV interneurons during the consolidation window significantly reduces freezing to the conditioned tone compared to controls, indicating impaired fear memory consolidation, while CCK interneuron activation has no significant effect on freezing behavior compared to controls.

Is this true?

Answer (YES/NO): NO